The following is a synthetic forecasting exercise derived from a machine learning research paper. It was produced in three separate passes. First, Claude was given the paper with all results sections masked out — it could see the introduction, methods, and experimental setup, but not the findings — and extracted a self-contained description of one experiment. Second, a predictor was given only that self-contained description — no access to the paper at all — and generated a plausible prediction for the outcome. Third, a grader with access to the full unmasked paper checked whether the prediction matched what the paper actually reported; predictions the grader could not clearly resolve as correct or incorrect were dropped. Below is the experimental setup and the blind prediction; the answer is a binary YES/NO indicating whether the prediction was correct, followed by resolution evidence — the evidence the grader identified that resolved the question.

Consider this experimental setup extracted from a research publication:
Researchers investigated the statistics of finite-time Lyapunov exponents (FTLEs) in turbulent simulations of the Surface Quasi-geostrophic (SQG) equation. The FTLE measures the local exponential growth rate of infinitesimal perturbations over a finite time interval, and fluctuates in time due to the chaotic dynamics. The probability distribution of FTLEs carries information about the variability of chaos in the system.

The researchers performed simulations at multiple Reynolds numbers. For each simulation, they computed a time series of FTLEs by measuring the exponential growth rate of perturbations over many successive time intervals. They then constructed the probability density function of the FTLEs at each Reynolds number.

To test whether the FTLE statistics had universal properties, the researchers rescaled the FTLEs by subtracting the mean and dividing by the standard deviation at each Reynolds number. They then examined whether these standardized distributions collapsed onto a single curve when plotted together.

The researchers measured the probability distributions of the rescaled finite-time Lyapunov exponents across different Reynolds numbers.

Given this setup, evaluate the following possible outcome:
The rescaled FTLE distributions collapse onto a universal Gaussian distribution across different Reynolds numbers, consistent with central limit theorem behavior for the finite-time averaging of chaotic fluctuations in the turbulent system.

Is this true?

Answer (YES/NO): NO